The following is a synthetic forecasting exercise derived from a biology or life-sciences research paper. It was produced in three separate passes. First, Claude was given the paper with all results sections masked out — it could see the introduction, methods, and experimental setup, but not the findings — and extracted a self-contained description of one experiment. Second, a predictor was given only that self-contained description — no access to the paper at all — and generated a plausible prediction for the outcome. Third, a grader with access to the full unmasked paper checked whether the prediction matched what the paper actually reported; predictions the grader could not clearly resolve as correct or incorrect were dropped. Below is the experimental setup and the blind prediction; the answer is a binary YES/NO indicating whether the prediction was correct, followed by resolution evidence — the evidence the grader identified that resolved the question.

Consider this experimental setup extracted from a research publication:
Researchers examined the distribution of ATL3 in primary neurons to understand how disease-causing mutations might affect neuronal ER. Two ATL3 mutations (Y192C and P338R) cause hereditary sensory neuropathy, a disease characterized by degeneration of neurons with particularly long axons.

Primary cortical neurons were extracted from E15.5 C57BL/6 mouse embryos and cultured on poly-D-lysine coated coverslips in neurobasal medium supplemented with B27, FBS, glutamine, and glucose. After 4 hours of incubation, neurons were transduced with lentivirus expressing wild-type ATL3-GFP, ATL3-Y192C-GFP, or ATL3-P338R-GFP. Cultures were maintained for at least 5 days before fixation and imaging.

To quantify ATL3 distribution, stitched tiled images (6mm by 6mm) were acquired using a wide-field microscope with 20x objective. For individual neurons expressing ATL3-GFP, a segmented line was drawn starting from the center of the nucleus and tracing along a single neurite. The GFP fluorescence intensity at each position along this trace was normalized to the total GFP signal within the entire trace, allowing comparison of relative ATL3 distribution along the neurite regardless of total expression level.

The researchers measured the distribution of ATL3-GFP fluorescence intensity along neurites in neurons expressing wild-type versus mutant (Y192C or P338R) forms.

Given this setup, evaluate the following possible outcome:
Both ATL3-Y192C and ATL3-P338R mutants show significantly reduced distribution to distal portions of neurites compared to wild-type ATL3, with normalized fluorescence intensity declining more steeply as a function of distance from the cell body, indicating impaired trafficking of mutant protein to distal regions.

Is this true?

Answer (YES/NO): YES